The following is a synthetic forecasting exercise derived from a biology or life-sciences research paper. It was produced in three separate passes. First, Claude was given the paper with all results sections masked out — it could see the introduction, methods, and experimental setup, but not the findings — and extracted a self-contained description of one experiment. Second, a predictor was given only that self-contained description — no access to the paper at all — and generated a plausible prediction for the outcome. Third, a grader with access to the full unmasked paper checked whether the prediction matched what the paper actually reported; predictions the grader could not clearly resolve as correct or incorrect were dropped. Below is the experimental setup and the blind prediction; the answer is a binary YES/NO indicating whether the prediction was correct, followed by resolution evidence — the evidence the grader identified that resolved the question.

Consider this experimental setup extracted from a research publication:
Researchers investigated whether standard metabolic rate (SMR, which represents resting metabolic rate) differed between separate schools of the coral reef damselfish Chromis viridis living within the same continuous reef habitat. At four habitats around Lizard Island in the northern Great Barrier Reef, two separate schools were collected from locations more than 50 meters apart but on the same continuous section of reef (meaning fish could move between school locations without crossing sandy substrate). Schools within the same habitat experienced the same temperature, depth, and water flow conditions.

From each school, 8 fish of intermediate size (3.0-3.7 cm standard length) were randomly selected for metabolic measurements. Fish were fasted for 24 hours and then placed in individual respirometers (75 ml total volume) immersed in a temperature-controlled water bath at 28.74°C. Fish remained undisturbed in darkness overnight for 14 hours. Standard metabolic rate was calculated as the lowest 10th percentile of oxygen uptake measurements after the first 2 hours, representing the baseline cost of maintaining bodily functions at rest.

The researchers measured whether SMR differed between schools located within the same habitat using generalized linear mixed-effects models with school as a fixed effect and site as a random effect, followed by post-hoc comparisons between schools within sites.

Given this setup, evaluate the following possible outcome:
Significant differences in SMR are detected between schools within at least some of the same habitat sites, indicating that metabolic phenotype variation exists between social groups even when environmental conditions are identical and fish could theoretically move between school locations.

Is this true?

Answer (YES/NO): NO